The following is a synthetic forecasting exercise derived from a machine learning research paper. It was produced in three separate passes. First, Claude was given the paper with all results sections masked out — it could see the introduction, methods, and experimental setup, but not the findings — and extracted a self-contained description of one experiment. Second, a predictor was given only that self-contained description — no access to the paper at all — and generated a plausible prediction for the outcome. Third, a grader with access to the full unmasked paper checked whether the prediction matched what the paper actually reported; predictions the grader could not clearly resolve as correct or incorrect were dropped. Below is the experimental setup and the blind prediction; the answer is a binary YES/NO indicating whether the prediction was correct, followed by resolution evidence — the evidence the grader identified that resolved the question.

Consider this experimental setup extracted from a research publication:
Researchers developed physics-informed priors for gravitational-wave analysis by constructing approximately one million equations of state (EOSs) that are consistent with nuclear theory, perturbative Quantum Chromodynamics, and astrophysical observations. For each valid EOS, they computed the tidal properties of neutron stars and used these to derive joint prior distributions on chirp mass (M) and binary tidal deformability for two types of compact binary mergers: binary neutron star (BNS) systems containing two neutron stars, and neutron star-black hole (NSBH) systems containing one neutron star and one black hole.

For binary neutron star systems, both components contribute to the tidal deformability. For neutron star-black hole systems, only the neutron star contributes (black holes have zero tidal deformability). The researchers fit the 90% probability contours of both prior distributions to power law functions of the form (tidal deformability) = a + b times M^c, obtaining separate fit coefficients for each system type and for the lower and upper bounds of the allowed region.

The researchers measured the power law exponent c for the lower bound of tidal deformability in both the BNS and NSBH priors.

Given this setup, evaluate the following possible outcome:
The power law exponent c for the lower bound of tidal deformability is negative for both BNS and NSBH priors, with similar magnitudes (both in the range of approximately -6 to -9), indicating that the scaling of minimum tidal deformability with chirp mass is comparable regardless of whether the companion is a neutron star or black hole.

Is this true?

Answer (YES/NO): NO